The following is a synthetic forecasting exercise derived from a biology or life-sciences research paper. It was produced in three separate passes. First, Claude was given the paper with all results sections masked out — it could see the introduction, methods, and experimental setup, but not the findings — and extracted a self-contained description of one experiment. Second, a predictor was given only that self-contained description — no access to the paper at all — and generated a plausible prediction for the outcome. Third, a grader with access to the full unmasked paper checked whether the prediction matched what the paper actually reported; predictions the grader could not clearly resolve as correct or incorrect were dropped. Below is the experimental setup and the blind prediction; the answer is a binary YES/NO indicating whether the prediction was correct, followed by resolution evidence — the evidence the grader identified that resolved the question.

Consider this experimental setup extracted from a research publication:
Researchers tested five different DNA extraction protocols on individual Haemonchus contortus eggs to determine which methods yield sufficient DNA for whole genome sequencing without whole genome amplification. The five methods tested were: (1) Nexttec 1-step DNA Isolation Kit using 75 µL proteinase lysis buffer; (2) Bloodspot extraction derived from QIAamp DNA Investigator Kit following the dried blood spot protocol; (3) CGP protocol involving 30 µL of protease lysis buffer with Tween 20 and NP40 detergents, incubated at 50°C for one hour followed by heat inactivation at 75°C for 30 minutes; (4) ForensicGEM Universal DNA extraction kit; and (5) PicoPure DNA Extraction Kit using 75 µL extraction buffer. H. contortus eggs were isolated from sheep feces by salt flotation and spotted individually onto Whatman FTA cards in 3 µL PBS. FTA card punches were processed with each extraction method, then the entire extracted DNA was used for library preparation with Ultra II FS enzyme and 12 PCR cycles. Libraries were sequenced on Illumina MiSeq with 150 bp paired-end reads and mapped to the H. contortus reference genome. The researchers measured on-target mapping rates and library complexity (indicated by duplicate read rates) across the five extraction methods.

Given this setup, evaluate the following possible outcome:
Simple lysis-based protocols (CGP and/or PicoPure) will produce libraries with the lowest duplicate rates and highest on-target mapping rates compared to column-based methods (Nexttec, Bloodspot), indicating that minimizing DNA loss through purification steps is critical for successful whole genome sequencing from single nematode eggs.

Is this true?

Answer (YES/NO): NO